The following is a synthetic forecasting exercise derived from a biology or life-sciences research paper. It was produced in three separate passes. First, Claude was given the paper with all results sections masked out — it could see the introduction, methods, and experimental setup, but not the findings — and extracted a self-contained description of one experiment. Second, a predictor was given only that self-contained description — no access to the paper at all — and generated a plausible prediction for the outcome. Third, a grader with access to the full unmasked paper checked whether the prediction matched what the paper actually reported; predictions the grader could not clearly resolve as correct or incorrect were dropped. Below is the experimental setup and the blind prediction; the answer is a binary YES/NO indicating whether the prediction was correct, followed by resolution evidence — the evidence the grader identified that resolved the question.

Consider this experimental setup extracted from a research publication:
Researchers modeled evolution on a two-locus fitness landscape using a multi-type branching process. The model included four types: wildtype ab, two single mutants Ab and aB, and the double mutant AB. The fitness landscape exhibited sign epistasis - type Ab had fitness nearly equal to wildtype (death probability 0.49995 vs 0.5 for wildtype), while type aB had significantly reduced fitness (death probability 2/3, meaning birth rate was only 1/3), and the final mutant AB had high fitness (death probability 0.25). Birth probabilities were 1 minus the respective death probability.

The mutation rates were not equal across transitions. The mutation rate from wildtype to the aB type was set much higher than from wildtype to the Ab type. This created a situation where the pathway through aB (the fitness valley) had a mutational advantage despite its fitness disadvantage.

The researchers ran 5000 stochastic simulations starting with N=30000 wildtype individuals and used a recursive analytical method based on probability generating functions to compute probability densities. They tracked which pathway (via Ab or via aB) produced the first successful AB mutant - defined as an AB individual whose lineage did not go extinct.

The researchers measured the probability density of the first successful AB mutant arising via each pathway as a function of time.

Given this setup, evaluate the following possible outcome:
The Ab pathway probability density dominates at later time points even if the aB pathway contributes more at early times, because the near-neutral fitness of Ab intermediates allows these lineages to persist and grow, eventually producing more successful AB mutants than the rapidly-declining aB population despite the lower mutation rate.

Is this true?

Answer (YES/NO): YES